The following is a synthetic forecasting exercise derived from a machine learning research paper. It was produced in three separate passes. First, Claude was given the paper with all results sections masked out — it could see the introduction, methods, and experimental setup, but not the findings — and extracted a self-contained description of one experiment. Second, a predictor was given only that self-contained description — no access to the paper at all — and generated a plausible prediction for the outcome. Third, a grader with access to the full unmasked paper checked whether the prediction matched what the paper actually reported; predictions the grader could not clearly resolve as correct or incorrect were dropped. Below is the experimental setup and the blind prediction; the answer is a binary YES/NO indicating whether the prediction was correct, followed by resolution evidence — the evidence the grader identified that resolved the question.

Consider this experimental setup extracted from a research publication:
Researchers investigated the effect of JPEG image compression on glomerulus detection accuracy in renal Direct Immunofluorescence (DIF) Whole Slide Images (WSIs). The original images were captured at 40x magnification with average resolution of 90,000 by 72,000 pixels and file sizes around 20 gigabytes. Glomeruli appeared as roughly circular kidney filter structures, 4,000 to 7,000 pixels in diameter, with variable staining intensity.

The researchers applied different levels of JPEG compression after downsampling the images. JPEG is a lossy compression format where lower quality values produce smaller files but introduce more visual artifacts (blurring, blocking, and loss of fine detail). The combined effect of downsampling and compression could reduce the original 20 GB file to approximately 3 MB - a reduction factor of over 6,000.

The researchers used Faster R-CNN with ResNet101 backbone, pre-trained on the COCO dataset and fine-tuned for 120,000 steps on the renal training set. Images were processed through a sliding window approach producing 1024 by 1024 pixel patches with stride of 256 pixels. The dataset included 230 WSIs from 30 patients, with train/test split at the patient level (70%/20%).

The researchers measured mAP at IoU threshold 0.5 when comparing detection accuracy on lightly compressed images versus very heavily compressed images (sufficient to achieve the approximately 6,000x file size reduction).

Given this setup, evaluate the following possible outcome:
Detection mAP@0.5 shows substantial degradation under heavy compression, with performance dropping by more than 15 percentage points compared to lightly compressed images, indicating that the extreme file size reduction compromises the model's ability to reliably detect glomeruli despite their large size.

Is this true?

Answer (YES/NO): NO